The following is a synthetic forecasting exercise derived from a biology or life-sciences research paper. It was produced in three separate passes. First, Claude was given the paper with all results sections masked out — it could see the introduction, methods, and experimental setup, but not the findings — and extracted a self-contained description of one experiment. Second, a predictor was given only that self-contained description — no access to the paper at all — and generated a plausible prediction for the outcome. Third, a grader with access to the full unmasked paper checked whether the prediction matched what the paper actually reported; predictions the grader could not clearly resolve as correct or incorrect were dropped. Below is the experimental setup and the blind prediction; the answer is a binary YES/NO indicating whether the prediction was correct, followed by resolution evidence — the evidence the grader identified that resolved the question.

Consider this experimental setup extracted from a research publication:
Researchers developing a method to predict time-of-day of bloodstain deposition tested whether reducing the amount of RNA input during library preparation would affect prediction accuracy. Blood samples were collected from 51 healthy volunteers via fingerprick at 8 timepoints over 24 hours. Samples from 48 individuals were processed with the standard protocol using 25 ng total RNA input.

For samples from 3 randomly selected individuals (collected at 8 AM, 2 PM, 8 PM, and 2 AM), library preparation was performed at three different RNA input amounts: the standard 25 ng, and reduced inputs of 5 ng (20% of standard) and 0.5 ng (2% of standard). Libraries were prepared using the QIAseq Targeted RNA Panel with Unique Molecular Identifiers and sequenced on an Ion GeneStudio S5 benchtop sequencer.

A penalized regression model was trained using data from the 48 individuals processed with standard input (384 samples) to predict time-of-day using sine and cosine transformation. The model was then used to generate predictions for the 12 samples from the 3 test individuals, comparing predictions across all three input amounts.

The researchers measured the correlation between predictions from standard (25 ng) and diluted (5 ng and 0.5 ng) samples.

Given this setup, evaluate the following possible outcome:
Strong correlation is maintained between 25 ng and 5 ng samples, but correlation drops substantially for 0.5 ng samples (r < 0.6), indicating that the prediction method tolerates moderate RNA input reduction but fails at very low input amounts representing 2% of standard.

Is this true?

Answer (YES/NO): YES